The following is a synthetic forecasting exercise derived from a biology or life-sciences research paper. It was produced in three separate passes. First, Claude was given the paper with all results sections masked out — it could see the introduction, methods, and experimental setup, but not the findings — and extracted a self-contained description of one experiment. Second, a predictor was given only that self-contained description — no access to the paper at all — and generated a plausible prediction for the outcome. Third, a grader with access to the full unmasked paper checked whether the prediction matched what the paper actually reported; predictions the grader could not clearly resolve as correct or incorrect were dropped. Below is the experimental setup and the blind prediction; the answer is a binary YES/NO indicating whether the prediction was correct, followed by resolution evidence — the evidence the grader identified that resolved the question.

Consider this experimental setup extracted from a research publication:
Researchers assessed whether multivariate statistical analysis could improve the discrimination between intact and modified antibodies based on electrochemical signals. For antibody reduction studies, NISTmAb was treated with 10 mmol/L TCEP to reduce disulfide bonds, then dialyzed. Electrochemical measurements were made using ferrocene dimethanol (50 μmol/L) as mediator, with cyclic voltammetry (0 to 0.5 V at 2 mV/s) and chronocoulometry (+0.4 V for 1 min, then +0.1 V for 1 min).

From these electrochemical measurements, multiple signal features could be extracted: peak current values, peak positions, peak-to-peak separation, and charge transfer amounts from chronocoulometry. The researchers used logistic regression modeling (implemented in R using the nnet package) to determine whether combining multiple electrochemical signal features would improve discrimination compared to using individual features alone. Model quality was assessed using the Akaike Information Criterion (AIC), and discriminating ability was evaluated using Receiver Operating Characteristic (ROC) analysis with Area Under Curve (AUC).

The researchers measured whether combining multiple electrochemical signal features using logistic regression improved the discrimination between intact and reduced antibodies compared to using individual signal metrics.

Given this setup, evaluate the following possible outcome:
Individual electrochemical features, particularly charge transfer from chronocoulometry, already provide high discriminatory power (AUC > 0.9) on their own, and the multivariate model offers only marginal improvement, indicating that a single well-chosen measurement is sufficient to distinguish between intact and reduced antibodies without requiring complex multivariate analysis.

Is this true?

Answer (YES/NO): NO